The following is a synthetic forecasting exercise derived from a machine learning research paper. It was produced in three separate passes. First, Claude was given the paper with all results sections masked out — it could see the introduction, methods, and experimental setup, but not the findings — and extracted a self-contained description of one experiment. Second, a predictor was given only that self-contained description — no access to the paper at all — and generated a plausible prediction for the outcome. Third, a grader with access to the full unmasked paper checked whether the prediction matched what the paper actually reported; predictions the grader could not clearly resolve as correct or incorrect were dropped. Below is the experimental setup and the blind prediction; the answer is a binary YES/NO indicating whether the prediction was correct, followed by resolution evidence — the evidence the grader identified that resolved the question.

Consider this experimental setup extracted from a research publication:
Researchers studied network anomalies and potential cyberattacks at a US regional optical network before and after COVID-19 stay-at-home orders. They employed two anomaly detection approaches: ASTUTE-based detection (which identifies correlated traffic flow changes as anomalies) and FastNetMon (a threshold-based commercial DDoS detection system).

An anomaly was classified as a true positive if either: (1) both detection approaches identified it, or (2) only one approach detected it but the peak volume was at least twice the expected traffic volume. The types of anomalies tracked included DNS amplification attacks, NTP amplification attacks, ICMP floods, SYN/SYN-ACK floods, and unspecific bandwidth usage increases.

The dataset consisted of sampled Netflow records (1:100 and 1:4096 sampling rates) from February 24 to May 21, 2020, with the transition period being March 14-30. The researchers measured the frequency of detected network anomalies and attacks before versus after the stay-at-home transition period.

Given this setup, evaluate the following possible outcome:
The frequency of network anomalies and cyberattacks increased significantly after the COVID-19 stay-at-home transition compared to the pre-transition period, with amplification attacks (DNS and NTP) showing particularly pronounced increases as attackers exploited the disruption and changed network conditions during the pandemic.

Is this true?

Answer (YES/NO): NO